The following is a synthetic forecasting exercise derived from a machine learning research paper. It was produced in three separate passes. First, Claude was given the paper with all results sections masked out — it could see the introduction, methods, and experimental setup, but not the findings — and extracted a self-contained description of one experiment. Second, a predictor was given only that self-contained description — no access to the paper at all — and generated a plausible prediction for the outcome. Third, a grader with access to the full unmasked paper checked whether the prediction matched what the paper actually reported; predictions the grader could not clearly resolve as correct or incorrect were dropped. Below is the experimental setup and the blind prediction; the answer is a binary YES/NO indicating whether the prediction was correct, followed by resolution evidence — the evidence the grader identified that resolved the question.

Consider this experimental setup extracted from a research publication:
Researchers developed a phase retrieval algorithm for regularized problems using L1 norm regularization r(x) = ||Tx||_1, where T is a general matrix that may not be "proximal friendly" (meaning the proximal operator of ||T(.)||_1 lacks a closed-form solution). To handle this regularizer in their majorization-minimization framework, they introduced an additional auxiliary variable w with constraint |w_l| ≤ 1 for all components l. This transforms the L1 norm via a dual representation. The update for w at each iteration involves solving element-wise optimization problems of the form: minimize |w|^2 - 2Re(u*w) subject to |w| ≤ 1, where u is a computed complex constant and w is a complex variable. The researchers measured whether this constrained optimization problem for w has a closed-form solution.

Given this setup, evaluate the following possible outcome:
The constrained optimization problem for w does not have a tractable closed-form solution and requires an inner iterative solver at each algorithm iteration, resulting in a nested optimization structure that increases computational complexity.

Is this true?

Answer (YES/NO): NO